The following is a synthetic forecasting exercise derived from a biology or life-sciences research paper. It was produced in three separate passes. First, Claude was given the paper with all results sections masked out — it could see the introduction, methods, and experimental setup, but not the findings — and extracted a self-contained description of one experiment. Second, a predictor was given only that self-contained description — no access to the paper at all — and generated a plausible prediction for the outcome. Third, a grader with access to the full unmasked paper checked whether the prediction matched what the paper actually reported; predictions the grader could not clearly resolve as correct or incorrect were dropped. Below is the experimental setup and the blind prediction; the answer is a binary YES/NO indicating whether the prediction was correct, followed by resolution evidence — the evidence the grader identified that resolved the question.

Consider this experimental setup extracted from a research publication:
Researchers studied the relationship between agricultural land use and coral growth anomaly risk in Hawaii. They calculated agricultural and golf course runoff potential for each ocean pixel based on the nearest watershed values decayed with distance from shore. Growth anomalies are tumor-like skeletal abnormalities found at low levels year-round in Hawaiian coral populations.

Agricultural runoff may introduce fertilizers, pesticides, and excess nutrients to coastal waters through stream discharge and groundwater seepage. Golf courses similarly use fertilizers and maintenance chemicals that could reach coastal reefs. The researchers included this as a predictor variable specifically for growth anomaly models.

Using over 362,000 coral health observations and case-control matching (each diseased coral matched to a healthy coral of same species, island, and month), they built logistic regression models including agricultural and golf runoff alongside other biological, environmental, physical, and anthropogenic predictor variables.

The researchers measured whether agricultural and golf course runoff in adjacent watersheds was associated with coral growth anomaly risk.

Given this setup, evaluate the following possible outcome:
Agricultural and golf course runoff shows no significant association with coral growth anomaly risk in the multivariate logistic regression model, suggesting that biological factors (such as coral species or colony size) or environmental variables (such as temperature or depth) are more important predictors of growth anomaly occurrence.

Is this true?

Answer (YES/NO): NO